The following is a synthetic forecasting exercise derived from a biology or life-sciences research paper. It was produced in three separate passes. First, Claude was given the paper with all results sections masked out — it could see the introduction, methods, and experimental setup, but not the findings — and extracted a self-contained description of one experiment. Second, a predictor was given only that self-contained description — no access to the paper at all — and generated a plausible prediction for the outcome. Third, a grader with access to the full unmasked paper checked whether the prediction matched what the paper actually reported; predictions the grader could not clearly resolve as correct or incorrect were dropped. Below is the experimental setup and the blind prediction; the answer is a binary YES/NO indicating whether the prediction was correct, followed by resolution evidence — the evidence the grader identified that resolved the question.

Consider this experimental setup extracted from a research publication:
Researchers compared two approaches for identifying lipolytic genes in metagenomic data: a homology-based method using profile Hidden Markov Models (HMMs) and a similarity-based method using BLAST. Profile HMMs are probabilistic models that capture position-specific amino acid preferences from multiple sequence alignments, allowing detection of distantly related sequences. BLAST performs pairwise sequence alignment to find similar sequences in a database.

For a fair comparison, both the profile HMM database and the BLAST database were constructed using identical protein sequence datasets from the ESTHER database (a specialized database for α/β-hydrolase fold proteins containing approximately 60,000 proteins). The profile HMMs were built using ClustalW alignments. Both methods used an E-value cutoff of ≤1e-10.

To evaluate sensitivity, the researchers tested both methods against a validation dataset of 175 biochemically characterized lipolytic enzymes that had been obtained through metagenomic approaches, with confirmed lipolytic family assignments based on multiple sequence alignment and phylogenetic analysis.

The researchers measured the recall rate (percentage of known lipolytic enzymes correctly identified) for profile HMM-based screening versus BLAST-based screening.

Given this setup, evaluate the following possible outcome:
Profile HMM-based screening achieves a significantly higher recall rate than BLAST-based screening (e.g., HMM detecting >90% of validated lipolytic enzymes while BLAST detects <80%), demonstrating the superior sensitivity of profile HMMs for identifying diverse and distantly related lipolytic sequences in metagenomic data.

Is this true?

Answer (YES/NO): NO